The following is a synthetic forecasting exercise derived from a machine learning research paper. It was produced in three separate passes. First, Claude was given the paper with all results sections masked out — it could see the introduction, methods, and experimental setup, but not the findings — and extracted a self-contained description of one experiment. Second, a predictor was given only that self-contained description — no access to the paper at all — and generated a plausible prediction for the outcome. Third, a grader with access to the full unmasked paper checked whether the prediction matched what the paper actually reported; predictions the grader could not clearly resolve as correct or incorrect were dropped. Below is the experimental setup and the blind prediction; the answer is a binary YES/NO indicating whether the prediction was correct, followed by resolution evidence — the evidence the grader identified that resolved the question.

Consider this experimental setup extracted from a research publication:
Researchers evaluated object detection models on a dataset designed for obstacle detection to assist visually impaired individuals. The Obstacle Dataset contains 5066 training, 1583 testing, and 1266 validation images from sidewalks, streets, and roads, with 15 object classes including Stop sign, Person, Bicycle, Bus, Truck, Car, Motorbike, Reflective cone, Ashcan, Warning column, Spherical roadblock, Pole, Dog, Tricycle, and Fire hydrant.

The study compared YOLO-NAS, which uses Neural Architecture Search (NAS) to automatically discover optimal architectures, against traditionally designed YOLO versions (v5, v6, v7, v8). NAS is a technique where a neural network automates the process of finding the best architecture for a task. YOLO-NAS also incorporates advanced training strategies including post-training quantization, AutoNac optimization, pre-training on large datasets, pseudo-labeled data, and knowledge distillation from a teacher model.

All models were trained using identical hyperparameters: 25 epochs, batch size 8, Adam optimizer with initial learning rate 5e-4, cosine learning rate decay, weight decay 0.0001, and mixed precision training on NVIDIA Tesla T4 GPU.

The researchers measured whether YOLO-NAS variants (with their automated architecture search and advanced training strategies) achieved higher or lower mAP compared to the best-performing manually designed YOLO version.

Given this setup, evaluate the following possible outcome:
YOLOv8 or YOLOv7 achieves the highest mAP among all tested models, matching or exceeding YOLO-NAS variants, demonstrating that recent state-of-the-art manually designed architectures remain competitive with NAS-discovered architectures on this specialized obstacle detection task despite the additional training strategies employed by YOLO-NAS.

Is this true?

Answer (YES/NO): YES